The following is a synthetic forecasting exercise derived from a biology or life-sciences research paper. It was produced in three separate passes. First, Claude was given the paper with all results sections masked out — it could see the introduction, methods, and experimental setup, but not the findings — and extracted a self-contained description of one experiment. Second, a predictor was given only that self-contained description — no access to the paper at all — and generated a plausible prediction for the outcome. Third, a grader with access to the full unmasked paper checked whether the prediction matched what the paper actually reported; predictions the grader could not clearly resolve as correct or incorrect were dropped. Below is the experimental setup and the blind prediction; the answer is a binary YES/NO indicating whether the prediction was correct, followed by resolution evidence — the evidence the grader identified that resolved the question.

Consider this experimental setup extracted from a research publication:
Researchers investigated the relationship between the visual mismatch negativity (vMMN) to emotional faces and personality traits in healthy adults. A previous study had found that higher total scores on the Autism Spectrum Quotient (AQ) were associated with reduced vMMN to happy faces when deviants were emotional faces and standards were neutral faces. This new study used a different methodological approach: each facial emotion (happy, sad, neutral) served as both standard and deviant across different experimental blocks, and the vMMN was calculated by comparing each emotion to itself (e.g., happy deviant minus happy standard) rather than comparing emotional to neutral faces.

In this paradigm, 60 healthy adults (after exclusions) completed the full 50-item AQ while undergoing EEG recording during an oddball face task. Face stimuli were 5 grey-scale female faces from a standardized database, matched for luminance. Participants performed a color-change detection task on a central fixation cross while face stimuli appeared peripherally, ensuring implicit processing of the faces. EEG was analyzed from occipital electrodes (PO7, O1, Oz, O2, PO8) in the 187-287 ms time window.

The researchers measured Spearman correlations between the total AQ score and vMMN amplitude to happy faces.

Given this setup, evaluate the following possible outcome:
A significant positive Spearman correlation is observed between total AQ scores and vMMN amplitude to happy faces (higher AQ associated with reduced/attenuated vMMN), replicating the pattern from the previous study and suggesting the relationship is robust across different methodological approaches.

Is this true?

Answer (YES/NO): NO